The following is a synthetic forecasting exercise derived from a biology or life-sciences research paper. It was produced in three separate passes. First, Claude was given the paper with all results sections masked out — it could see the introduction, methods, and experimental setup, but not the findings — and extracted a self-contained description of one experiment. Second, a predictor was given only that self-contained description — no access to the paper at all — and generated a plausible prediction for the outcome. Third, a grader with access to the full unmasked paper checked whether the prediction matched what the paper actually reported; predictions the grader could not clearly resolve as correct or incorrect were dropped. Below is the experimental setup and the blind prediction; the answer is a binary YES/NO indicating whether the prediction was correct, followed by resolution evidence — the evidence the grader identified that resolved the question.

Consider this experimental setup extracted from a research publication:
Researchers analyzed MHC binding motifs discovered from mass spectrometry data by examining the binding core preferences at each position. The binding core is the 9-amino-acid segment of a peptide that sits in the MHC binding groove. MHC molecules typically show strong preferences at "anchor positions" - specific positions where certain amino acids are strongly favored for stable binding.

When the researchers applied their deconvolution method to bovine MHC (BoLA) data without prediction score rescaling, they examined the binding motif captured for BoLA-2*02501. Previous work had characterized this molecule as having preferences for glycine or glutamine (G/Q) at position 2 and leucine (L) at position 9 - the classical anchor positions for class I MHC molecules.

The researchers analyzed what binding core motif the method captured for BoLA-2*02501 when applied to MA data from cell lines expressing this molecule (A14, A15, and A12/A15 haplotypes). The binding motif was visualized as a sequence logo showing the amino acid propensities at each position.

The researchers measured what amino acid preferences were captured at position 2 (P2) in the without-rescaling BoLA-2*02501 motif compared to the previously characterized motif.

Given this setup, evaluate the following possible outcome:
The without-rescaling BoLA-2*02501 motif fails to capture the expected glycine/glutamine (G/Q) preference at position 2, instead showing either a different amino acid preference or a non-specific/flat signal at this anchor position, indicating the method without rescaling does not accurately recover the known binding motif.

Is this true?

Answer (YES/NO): YES